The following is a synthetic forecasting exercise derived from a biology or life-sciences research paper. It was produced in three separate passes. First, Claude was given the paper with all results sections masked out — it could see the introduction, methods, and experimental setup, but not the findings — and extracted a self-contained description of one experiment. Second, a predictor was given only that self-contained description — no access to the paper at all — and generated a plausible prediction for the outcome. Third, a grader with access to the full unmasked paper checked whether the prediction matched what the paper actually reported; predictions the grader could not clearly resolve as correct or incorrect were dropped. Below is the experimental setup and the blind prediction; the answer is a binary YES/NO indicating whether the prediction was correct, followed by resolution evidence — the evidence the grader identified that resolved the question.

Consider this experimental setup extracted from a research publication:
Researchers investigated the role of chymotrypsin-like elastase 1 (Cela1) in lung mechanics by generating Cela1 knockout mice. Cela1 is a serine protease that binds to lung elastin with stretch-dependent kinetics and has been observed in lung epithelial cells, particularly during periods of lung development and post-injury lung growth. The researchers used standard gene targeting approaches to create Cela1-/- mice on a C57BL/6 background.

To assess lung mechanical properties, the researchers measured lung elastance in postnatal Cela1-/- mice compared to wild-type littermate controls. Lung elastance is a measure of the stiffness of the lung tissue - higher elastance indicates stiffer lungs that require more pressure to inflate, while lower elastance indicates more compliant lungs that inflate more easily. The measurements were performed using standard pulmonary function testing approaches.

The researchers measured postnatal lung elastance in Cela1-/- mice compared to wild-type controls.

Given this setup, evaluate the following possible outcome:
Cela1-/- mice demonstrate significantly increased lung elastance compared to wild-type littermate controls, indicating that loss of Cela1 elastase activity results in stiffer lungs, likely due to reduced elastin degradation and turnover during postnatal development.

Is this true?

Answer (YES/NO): YES